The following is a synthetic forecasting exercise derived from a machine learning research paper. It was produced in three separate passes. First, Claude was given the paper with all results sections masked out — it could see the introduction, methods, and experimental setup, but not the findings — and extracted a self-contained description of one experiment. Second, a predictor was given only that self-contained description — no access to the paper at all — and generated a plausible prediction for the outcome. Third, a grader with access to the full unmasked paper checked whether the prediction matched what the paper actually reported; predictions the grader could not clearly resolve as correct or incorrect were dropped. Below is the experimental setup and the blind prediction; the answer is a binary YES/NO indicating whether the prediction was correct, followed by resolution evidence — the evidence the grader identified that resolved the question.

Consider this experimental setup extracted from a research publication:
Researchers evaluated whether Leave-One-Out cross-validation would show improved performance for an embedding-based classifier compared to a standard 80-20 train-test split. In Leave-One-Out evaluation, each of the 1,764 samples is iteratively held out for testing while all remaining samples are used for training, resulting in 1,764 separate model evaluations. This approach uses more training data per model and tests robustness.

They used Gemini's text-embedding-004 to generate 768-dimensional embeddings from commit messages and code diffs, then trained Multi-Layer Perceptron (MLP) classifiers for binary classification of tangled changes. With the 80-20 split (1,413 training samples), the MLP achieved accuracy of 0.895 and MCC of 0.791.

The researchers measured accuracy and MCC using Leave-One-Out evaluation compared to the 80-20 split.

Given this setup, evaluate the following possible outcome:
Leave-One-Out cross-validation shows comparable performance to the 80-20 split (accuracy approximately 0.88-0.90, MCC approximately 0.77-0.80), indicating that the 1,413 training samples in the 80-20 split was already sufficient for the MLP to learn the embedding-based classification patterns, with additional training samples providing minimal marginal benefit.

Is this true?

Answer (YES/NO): NO